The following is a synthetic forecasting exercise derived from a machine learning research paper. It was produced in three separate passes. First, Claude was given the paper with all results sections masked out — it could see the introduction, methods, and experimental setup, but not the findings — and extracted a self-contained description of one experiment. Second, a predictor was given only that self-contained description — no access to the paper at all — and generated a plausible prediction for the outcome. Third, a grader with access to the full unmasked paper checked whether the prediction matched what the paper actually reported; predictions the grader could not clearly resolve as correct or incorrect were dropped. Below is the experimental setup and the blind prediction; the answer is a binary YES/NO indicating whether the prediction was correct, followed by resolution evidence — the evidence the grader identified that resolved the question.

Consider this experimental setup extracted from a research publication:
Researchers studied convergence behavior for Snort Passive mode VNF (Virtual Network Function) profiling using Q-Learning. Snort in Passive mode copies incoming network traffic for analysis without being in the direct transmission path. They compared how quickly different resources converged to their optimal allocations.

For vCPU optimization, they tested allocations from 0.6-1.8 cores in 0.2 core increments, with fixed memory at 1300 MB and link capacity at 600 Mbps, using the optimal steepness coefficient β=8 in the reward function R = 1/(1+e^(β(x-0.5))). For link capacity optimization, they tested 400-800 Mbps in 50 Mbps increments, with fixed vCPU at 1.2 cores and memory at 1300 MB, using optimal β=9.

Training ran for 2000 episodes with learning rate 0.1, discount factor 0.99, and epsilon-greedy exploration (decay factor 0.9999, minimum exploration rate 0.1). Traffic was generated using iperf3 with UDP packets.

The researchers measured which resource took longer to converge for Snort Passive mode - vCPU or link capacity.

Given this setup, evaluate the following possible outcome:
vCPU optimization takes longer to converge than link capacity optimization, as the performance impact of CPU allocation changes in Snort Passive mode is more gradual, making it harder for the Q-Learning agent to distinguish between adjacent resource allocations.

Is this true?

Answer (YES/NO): NO